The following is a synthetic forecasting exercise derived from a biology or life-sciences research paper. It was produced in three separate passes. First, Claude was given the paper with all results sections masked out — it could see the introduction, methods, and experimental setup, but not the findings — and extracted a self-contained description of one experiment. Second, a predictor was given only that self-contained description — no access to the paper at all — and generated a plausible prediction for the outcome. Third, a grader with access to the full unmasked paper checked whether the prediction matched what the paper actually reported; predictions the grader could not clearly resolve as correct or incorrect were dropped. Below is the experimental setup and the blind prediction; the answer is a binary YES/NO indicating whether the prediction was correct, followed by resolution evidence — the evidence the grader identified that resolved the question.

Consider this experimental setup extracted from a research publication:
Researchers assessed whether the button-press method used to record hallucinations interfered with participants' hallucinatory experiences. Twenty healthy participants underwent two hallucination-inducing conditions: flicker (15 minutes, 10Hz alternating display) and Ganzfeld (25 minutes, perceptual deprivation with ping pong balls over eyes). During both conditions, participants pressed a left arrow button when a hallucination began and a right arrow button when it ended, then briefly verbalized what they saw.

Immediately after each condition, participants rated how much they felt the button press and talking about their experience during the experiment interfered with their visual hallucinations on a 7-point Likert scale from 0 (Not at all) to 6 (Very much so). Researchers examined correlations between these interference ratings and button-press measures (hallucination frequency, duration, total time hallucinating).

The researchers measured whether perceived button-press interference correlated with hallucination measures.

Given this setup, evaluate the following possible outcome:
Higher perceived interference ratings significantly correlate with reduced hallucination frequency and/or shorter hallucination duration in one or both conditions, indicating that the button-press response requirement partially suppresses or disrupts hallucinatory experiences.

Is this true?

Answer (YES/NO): NO